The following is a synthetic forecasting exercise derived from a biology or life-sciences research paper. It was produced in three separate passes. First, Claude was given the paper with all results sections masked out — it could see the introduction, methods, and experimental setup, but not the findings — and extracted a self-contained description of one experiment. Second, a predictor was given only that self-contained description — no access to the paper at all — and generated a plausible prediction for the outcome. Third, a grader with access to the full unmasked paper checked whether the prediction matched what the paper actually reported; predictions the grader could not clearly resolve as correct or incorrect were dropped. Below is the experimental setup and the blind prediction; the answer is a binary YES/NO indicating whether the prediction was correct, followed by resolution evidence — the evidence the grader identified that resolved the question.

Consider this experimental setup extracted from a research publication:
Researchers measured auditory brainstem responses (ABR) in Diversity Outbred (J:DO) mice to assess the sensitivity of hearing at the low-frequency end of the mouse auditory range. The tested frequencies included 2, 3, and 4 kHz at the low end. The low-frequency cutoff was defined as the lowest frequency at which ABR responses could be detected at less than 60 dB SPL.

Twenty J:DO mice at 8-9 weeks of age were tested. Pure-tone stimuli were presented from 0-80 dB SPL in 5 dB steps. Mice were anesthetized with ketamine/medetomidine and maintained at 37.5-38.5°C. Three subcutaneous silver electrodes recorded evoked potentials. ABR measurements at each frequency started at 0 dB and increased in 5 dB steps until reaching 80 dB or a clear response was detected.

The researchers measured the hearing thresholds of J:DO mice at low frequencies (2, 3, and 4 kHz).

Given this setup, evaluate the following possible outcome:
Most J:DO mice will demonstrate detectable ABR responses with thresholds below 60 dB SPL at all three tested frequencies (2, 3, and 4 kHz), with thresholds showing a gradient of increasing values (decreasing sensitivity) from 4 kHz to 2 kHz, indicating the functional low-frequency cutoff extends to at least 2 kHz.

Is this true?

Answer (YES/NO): NO